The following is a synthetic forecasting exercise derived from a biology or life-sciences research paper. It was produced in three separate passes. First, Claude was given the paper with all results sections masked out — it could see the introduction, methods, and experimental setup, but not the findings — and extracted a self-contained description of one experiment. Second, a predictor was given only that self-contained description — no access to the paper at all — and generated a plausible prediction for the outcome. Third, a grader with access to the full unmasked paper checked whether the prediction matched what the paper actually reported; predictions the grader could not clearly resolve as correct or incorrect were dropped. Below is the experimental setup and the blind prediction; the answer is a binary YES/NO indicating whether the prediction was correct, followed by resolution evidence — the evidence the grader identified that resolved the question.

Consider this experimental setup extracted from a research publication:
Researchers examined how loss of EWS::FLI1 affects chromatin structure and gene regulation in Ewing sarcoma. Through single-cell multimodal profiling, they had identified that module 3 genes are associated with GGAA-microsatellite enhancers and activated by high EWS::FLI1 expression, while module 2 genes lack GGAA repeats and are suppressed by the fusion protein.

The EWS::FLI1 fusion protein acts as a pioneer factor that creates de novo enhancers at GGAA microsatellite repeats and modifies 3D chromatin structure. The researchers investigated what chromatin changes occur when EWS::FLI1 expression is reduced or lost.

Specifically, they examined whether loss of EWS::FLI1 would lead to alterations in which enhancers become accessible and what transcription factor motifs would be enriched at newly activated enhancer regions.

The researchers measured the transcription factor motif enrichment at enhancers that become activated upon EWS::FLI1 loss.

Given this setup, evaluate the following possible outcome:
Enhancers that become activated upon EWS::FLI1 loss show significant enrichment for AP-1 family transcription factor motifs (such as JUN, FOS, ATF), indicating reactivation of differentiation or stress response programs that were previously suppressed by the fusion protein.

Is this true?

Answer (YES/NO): YES